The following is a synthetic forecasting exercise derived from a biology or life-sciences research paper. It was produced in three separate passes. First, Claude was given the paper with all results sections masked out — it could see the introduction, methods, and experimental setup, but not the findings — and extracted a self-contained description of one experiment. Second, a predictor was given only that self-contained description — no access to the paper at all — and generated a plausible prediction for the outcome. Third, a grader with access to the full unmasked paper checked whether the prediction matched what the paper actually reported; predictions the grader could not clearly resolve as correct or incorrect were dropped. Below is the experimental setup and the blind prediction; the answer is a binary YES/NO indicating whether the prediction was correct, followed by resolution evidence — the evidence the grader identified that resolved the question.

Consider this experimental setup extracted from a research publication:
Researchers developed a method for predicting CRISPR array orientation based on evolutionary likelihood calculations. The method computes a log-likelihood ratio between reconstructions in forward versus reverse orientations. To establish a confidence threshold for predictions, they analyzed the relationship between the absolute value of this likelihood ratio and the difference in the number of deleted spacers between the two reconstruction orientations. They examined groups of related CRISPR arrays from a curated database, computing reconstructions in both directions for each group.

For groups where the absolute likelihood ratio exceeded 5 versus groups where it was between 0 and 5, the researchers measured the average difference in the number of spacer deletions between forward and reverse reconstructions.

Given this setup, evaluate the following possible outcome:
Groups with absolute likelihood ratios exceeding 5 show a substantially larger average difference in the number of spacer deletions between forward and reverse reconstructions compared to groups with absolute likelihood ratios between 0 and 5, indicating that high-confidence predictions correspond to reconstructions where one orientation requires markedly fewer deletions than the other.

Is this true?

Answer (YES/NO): YES